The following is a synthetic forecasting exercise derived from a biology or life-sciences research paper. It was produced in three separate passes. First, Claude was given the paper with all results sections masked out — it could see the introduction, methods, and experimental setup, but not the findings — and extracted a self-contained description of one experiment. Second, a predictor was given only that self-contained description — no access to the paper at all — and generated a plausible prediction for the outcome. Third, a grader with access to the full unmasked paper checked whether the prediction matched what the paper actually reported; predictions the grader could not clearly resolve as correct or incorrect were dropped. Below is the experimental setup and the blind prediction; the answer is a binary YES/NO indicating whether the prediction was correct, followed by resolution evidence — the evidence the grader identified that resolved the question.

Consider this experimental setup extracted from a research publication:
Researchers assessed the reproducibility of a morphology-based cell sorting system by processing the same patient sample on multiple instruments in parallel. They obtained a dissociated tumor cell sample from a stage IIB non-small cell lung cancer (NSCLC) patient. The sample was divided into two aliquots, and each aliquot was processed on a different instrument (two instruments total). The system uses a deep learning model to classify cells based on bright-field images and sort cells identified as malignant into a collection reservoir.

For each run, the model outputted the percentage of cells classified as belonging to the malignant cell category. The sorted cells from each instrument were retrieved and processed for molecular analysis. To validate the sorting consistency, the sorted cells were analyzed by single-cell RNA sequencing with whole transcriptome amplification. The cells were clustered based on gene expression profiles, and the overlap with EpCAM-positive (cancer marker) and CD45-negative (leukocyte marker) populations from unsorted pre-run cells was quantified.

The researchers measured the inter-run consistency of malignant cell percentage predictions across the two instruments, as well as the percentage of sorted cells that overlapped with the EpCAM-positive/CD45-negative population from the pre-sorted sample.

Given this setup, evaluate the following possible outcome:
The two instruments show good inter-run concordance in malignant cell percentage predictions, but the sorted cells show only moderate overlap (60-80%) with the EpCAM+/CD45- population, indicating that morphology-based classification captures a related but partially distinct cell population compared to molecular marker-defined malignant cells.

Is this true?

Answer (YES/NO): NO